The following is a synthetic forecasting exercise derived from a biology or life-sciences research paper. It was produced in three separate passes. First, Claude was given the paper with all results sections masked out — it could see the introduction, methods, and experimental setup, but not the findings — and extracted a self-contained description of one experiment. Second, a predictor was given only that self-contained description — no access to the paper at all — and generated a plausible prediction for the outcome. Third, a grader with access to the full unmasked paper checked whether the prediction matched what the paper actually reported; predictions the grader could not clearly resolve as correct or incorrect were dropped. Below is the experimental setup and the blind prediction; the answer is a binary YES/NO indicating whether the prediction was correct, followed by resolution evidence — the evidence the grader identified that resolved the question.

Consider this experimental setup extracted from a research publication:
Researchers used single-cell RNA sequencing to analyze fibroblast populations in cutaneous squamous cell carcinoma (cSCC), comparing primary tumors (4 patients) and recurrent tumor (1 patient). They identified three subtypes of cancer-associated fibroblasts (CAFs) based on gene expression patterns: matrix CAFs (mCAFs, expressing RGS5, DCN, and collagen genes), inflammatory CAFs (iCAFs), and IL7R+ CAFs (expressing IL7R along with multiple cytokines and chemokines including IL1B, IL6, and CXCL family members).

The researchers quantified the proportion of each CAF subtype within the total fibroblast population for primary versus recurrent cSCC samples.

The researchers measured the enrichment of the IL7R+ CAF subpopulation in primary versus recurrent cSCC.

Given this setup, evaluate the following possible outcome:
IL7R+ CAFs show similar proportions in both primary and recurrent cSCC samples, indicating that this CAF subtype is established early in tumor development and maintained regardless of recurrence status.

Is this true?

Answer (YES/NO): NO